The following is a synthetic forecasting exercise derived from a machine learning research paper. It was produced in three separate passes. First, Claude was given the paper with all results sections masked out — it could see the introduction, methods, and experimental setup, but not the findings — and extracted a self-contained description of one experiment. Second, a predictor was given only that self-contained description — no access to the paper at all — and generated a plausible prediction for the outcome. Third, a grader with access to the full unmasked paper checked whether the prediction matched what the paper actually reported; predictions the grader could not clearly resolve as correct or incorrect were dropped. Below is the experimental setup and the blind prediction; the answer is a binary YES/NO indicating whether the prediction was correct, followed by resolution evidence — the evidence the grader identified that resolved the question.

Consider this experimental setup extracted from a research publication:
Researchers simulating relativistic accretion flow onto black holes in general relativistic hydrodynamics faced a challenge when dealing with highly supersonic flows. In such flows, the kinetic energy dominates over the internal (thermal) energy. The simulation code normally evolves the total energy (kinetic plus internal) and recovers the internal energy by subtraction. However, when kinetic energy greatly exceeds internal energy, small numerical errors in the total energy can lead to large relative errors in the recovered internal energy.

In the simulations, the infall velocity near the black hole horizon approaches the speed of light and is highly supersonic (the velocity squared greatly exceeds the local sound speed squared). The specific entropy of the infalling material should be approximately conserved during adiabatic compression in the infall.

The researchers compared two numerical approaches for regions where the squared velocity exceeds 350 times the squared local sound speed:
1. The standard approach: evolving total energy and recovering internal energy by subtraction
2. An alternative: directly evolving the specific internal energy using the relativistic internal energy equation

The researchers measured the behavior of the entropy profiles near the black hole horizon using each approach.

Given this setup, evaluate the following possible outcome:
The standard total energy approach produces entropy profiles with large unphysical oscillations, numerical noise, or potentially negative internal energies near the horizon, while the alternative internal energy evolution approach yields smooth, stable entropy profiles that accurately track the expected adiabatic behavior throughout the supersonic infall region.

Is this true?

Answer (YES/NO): NO